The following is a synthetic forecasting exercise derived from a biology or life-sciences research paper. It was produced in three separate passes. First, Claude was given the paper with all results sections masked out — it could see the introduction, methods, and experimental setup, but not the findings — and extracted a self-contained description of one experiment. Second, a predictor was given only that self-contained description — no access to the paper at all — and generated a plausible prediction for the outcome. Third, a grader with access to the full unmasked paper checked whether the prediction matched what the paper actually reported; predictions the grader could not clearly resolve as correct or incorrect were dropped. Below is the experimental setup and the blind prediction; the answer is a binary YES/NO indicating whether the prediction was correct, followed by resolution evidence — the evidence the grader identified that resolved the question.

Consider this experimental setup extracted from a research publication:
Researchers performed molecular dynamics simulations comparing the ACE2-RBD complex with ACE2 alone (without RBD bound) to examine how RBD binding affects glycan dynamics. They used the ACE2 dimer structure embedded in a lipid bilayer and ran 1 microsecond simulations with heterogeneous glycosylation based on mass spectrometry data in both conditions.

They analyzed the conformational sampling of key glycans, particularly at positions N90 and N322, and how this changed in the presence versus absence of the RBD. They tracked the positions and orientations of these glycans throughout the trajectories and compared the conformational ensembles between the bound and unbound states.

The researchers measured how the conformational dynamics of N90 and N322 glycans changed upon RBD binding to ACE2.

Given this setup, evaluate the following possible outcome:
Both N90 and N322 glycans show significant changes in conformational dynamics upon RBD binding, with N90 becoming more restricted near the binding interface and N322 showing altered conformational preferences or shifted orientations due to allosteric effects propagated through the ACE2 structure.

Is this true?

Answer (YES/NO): NO